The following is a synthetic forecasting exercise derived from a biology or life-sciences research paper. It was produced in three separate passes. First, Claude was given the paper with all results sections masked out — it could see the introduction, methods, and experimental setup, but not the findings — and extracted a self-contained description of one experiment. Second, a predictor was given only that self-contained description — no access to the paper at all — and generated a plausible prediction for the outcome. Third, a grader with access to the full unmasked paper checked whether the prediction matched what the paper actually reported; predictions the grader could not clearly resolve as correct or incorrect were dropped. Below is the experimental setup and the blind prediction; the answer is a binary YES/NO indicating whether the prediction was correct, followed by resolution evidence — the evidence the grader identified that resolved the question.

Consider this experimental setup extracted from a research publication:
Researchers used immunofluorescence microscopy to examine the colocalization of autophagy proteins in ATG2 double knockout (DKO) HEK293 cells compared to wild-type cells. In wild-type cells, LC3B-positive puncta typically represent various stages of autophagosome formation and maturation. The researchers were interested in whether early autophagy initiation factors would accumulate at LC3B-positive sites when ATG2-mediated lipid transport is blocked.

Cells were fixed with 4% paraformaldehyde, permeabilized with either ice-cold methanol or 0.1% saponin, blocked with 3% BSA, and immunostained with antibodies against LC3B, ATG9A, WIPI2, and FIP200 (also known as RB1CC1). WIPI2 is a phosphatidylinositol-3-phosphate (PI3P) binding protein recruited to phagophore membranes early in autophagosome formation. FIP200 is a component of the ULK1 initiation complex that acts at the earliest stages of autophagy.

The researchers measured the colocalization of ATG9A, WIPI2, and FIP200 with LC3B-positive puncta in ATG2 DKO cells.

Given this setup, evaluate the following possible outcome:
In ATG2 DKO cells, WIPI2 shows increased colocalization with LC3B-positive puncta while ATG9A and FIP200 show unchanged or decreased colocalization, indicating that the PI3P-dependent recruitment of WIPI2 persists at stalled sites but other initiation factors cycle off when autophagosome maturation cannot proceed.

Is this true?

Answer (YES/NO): NO